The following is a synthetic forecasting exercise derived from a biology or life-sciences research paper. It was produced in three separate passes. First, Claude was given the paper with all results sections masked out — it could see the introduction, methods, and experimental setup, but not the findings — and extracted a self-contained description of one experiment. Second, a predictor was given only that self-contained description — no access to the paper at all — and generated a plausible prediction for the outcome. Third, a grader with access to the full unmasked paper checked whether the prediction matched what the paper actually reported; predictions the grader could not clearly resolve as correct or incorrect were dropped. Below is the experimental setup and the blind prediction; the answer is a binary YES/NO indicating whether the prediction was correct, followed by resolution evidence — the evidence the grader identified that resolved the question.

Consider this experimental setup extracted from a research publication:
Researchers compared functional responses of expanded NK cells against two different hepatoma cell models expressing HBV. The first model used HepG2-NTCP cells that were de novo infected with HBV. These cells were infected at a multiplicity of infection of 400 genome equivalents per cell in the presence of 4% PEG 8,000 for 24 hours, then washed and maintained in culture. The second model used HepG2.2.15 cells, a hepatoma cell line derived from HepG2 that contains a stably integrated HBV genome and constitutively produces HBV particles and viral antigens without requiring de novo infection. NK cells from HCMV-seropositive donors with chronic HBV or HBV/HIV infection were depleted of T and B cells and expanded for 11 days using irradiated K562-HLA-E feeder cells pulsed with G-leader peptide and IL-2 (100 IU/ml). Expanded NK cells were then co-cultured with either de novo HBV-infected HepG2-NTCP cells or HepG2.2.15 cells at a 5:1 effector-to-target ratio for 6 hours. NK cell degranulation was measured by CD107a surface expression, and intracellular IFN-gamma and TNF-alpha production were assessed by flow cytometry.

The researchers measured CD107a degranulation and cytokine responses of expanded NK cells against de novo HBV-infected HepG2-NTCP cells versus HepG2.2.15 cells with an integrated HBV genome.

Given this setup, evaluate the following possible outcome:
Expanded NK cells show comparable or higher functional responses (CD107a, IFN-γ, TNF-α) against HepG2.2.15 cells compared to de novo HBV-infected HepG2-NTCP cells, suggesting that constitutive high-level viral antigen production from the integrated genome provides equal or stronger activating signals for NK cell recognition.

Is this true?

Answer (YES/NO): YES